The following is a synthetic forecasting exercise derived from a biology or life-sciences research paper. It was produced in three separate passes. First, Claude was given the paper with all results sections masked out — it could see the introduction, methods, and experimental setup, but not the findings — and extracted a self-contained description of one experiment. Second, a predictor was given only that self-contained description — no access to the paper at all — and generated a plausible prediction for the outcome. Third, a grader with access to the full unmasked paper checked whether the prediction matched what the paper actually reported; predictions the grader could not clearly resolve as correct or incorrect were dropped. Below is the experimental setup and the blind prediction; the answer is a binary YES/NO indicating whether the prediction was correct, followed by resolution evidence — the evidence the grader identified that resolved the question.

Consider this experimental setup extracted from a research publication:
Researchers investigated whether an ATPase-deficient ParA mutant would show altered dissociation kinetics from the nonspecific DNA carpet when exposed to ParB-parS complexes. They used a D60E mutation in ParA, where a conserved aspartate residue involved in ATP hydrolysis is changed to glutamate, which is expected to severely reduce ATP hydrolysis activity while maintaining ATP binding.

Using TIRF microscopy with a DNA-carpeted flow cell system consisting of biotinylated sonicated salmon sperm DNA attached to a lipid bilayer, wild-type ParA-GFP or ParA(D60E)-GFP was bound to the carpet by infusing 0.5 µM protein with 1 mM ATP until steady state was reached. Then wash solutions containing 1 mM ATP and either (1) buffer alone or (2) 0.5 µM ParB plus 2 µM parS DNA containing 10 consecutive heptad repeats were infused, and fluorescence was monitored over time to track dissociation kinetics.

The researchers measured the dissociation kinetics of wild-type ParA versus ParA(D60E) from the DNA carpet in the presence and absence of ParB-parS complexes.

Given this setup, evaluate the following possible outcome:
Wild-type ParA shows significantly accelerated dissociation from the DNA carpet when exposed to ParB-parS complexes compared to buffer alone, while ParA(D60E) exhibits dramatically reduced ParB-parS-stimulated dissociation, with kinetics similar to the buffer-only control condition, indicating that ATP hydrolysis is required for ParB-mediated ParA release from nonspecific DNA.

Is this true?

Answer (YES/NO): YES